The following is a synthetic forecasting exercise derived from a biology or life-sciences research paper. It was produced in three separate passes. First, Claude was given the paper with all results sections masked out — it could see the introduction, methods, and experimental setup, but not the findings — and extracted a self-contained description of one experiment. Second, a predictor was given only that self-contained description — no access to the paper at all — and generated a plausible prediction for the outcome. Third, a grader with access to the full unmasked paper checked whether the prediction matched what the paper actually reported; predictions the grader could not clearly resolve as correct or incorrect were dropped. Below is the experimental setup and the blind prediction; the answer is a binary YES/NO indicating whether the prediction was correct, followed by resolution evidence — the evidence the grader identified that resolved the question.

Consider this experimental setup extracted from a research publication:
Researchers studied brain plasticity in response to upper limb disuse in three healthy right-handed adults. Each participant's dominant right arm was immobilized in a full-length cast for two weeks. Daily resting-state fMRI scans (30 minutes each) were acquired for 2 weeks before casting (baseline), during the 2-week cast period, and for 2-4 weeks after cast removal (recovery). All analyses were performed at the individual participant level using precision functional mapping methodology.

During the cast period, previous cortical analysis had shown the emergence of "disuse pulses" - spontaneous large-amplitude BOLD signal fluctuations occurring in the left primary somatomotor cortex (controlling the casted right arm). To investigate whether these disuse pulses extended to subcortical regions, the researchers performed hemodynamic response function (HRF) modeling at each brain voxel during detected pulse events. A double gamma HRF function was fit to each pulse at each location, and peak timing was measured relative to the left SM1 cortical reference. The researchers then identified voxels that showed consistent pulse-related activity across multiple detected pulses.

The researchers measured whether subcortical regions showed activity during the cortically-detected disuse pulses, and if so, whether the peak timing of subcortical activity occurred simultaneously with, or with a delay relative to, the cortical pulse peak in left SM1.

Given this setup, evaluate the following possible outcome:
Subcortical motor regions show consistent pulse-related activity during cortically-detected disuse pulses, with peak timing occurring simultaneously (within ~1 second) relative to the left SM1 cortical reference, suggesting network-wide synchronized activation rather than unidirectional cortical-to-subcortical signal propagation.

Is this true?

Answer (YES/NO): NO